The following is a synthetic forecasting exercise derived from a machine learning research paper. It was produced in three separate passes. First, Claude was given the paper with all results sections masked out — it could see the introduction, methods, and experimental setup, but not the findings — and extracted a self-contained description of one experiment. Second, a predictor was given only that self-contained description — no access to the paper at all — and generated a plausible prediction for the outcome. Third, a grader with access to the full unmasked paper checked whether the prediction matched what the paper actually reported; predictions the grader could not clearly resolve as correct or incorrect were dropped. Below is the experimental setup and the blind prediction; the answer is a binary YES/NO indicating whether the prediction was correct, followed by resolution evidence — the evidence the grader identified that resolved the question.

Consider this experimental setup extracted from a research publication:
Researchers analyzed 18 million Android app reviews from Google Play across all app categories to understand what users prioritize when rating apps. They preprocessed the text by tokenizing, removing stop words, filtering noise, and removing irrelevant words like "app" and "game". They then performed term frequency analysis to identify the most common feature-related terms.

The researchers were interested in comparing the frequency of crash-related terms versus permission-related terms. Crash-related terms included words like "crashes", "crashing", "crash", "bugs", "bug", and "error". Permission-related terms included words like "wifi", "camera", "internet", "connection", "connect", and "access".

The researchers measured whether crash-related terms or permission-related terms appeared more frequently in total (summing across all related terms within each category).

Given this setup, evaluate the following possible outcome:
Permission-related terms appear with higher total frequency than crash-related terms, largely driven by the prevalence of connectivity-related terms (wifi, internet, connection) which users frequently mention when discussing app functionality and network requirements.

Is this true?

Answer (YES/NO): NO